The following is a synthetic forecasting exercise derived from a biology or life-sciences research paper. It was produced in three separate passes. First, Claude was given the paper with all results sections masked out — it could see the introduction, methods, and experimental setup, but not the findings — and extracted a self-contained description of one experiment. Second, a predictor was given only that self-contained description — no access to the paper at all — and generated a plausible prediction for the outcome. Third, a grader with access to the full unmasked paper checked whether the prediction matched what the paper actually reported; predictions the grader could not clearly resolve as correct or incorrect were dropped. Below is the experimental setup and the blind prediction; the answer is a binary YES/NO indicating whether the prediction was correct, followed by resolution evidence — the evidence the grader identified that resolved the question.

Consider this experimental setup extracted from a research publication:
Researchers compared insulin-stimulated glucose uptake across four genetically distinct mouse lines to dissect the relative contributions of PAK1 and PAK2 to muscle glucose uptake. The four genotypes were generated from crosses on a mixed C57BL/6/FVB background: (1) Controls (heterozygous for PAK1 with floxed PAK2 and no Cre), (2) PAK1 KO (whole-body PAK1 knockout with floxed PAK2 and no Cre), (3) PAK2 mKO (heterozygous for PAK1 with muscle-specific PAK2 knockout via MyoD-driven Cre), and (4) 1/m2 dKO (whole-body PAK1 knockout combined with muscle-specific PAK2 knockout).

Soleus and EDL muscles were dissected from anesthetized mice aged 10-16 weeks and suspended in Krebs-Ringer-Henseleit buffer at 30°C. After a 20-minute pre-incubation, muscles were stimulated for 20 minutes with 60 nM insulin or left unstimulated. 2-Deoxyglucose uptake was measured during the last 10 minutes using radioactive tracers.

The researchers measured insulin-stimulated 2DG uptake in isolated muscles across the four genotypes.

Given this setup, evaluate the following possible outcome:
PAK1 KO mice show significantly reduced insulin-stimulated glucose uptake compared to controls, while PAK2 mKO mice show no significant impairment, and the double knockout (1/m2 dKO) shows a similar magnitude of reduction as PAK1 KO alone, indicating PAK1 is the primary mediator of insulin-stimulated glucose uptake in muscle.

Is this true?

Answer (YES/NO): NO